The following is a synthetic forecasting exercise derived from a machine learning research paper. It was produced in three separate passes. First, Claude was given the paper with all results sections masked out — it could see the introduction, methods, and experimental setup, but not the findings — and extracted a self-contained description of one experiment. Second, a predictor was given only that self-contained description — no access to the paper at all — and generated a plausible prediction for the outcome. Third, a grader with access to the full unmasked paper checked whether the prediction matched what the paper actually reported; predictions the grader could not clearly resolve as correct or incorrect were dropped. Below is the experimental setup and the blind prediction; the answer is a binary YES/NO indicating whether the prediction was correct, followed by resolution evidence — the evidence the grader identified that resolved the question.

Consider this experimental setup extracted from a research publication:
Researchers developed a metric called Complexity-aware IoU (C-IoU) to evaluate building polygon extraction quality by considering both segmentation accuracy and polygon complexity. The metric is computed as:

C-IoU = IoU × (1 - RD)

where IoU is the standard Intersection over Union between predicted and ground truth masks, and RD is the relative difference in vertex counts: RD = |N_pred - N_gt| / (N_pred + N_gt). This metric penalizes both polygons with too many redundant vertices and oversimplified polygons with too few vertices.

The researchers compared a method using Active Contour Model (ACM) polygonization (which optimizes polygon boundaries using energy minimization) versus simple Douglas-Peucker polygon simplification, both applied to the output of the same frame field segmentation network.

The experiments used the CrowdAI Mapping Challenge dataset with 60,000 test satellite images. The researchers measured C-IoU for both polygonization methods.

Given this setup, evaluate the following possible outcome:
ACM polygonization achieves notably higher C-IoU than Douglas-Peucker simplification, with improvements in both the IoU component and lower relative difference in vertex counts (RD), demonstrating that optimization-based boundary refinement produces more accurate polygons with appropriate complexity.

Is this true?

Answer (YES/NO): NO